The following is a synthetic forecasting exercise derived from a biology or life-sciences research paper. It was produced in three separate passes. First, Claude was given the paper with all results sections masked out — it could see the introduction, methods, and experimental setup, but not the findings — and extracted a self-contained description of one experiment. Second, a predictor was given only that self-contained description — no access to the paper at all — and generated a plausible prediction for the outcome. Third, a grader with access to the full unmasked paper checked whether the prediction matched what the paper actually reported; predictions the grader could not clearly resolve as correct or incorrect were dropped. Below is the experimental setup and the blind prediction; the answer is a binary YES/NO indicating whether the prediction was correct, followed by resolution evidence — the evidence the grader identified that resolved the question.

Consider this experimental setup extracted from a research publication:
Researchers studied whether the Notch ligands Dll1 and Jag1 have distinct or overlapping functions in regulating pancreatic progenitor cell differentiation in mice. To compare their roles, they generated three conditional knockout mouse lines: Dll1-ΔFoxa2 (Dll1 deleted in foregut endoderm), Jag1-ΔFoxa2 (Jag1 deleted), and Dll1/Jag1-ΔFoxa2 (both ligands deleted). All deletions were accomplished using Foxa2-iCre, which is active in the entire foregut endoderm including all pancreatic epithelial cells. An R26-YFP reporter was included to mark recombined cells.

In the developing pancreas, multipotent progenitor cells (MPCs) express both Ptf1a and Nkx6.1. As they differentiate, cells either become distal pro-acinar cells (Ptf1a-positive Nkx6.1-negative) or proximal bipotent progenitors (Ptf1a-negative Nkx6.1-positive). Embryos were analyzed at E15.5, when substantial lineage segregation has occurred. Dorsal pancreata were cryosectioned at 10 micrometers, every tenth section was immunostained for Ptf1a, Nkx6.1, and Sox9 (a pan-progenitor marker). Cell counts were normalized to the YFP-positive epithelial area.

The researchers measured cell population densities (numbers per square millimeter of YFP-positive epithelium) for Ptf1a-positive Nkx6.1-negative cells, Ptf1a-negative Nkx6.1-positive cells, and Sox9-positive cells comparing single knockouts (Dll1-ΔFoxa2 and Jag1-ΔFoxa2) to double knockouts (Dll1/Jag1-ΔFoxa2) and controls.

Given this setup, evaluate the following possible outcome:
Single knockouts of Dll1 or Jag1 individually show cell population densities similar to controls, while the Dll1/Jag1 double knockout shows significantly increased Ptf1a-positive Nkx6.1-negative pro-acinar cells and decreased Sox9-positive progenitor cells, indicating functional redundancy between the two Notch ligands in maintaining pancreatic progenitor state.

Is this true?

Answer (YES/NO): NO